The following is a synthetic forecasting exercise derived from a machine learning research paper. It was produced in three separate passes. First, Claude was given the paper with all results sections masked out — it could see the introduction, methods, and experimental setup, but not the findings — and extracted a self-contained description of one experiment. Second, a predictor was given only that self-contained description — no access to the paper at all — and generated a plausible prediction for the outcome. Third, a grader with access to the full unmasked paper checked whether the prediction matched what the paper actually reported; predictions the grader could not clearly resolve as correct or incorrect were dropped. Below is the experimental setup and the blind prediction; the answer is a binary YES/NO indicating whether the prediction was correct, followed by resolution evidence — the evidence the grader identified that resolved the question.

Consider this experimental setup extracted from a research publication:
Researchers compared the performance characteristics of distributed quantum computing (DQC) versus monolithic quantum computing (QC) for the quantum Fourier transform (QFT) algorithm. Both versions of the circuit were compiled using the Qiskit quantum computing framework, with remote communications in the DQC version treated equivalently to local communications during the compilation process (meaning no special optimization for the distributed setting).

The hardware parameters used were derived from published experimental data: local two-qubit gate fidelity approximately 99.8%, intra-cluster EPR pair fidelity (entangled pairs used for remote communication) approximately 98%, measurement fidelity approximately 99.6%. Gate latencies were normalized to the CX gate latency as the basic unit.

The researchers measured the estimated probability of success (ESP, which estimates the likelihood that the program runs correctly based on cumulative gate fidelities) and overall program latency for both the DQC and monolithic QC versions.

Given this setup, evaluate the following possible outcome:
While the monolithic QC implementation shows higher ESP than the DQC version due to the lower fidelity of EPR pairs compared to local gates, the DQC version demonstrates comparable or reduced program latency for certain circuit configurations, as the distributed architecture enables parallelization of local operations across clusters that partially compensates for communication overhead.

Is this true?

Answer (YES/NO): NO